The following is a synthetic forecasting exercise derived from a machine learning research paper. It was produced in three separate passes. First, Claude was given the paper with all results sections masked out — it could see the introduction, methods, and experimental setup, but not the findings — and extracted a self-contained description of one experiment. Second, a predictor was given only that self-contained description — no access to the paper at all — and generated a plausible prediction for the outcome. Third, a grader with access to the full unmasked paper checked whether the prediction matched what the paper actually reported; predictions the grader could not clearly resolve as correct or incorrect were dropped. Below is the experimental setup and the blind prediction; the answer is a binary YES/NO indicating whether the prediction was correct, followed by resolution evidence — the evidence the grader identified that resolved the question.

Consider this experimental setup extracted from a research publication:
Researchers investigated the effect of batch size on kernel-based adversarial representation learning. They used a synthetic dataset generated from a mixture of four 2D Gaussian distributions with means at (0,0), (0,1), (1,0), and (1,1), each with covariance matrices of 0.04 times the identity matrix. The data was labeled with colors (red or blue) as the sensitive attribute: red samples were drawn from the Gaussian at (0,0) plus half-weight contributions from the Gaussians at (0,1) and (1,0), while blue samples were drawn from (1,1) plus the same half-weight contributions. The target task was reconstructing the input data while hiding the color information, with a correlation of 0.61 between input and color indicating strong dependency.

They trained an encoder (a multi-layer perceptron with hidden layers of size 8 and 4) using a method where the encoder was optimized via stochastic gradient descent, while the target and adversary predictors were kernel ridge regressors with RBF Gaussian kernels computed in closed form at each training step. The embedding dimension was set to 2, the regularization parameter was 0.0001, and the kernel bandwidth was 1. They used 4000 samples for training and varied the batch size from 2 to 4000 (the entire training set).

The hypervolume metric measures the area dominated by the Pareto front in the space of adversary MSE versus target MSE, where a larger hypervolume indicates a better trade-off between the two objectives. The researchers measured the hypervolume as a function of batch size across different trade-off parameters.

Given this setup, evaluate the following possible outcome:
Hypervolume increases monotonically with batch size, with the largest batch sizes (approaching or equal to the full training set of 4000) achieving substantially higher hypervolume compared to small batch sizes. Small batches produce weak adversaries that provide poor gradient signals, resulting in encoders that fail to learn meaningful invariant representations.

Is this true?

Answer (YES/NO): NO